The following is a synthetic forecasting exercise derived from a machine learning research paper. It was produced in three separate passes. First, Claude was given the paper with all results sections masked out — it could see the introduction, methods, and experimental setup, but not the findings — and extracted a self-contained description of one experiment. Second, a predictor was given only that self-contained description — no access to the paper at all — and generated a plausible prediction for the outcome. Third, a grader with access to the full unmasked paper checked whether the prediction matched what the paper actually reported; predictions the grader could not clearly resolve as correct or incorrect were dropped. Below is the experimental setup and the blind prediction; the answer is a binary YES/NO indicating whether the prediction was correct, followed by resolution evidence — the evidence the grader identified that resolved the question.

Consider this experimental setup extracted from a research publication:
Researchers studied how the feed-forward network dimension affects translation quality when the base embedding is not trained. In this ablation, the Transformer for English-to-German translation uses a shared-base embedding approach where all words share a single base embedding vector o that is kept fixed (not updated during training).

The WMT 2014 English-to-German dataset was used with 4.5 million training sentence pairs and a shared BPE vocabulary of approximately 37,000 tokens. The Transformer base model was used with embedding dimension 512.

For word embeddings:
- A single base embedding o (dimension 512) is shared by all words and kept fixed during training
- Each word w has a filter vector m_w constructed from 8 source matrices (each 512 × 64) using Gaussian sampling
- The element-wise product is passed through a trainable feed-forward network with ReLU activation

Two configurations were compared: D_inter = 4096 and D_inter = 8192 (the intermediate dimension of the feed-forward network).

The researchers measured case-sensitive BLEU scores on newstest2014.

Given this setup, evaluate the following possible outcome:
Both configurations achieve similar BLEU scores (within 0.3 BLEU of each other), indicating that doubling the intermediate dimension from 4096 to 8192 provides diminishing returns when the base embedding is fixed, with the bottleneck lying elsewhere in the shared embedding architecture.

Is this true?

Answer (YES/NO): YES